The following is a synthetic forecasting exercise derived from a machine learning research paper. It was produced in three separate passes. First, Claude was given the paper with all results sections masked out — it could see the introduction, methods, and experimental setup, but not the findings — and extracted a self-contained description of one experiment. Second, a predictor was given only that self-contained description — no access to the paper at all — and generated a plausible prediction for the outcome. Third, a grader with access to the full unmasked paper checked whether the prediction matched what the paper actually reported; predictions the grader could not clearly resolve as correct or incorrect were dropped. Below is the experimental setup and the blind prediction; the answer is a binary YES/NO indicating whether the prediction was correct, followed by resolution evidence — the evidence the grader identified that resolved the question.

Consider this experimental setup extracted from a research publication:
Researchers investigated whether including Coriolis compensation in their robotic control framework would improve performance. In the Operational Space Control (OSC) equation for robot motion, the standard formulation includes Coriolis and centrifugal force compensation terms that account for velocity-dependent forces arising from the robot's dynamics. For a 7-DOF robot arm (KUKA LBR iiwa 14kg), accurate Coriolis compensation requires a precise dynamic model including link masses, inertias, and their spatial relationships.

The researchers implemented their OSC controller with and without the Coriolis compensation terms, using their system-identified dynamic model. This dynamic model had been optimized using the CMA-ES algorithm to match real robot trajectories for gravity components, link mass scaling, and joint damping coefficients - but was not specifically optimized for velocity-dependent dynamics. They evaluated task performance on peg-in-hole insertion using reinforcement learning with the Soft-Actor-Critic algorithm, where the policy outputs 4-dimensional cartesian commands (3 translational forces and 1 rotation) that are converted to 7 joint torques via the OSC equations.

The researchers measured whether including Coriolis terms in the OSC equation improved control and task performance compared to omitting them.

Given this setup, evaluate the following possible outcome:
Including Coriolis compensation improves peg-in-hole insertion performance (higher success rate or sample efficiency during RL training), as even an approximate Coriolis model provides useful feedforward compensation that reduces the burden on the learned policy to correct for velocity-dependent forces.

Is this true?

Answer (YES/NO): NO